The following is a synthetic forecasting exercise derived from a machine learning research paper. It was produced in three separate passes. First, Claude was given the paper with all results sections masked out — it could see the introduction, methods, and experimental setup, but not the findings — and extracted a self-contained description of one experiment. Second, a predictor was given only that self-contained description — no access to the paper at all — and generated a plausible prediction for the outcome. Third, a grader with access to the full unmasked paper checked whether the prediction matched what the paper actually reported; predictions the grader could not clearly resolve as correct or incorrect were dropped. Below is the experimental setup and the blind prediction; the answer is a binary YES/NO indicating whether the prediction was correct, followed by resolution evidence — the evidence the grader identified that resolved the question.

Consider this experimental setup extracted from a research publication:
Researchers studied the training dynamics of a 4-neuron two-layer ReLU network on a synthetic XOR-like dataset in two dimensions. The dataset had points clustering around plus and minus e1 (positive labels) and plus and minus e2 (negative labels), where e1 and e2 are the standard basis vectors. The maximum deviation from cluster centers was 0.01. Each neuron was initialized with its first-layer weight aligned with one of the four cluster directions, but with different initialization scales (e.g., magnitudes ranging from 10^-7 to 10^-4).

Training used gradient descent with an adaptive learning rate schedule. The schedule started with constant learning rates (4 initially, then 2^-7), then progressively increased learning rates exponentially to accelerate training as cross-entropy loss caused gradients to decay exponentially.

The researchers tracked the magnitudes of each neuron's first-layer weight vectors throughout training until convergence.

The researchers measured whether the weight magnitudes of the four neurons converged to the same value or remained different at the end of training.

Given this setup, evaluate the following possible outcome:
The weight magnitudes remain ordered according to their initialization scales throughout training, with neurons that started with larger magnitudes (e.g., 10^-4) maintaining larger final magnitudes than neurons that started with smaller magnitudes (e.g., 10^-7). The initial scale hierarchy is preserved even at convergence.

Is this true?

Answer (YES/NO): NO